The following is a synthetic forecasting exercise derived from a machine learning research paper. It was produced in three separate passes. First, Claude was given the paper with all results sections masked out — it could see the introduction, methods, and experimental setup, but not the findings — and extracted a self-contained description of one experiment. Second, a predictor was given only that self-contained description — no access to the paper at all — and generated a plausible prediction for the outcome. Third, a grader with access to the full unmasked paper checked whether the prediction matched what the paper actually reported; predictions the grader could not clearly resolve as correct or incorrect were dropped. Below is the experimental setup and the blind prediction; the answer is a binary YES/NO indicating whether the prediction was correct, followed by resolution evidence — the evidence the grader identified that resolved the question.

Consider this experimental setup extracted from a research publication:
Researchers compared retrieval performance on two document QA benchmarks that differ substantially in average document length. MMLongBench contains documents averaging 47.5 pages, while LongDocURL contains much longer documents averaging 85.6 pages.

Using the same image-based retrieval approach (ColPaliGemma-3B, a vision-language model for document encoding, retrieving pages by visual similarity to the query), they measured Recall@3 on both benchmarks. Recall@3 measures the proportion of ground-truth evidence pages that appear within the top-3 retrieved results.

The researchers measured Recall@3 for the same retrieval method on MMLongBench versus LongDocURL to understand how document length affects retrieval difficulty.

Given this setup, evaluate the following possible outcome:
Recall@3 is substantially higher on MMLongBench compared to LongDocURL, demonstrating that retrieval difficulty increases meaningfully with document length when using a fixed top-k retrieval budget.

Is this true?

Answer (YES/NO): YES